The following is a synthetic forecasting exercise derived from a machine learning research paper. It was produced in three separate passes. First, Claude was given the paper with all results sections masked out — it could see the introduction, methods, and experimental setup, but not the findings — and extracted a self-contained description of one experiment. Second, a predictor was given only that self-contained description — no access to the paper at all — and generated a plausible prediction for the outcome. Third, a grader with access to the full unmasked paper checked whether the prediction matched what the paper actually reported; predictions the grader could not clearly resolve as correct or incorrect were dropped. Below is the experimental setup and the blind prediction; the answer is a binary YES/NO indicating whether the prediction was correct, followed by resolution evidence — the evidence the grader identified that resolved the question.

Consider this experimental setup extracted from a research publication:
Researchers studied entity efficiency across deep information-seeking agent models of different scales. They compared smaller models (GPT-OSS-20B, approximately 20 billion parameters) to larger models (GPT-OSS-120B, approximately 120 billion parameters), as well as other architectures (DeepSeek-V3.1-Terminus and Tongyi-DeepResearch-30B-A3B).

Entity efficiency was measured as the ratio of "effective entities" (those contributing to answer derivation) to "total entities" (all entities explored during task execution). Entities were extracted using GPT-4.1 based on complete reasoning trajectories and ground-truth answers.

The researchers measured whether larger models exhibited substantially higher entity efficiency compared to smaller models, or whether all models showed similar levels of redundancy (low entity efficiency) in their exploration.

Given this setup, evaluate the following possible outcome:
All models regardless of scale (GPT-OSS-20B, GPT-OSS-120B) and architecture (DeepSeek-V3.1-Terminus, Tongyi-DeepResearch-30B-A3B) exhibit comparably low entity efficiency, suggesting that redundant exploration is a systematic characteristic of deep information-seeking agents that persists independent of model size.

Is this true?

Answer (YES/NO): YES